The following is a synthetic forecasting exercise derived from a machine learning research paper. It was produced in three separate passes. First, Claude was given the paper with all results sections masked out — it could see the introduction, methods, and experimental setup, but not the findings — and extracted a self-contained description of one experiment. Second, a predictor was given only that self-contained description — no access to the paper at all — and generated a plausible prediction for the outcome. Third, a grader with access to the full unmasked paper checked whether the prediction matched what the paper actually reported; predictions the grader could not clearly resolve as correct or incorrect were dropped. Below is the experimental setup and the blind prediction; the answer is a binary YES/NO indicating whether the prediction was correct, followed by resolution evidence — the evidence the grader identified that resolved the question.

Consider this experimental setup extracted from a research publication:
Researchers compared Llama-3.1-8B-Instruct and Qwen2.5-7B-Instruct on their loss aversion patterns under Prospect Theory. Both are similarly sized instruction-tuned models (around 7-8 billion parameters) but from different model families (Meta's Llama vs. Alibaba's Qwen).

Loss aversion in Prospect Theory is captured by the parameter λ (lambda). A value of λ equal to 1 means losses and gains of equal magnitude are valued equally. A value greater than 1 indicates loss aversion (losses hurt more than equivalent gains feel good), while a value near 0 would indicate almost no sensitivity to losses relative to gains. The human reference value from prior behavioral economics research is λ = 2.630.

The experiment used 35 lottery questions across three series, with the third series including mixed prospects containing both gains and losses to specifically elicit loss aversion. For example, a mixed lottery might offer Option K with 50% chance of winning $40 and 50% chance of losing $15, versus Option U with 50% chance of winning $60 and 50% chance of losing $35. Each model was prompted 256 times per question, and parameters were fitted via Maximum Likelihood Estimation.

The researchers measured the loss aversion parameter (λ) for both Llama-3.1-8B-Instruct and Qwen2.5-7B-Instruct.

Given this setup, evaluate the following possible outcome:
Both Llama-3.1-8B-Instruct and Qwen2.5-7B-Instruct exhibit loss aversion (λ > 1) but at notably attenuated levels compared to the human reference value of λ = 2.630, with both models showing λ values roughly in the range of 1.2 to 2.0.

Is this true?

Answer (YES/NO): NO